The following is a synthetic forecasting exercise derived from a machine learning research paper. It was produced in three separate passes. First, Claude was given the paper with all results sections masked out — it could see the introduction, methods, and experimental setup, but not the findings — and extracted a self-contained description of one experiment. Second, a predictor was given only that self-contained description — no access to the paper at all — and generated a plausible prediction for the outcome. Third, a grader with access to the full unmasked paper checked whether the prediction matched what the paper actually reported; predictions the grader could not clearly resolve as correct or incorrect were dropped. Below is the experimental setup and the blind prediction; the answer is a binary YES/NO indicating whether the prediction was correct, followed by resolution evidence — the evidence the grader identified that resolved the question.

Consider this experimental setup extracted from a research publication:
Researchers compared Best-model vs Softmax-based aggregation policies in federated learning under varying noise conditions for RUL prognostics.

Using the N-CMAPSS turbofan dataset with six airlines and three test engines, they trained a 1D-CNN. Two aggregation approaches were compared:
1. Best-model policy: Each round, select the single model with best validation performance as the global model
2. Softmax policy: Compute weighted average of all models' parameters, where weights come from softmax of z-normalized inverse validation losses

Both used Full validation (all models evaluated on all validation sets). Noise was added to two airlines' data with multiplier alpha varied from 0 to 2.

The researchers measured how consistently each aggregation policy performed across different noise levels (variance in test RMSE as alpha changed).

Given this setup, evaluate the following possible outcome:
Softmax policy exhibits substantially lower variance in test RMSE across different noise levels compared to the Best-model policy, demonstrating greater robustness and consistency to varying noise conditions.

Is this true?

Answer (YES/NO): YES